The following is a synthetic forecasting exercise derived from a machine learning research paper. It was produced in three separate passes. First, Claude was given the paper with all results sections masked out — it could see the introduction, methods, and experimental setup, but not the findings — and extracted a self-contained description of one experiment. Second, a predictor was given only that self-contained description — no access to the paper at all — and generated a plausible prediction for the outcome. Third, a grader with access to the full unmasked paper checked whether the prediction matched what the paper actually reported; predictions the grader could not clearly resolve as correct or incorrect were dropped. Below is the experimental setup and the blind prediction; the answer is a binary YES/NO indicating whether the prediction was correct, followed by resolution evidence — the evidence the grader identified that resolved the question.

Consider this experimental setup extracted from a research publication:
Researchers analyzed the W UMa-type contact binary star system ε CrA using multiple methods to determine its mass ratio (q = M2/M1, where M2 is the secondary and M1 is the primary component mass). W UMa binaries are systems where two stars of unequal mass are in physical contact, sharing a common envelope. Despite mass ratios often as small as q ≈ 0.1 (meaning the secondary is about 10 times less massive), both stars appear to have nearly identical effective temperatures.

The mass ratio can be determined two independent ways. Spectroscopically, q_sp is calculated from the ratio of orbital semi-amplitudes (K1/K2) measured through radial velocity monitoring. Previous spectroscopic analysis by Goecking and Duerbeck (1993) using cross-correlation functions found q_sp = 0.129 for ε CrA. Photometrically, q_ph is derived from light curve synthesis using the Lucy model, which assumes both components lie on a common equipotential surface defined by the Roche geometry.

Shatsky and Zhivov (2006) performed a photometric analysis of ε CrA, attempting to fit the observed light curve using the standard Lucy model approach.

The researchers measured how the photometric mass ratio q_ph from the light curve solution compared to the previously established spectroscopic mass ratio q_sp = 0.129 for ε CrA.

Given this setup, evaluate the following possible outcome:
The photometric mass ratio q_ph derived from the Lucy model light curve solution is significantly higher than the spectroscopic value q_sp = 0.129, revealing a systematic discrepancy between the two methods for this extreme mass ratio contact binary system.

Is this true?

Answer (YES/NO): NO